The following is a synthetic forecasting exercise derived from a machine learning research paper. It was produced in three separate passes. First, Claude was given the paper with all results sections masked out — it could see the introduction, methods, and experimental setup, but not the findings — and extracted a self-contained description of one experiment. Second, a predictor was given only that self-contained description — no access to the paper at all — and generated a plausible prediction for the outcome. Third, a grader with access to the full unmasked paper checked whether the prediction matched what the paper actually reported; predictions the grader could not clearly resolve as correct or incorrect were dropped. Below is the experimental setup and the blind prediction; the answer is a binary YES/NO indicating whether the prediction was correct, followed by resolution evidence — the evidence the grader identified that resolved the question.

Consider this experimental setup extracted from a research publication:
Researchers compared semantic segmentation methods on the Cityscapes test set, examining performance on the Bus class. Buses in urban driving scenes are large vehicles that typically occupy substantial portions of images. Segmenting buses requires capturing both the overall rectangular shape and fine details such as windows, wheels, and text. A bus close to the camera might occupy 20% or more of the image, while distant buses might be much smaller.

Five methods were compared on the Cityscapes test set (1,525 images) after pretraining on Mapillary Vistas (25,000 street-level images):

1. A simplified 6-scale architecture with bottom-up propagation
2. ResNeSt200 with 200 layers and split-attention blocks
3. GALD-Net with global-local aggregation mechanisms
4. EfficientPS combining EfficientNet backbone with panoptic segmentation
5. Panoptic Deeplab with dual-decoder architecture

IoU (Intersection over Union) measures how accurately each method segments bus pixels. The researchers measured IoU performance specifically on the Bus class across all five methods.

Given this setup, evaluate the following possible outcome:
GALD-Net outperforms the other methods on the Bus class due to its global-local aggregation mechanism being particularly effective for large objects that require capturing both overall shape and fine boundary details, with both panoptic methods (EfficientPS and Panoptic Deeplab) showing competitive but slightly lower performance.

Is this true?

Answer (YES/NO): NO